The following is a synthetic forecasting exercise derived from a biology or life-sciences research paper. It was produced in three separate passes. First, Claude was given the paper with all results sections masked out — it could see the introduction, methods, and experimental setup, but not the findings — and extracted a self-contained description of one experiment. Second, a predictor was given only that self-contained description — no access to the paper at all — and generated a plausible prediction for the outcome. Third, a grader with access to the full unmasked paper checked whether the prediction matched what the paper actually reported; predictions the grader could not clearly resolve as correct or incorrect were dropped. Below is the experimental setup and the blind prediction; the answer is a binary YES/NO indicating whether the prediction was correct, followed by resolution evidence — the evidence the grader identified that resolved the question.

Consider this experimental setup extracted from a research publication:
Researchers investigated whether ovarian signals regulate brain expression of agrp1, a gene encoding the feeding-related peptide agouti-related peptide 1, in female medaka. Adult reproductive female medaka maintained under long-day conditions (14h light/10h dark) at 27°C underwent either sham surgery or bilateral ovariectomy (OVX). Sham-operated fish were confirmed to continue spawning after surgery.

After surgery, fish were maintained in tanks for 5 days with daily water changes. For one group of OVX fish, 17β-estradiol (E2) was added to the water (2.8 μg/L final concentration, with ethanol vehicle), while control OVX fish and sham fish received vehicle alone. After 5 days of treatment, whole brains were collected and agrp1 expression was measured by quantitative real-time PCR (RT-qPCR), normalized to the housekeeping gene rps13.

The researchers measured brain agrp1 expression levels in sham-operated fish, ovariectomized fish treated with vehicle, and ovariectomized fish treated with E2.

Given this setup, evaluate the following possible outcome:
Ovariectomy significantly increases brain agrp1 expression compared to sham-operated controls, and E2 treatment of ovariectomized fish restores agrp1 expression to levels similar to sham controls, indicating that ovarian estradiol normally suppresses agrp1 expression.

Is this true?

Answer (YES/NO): NO